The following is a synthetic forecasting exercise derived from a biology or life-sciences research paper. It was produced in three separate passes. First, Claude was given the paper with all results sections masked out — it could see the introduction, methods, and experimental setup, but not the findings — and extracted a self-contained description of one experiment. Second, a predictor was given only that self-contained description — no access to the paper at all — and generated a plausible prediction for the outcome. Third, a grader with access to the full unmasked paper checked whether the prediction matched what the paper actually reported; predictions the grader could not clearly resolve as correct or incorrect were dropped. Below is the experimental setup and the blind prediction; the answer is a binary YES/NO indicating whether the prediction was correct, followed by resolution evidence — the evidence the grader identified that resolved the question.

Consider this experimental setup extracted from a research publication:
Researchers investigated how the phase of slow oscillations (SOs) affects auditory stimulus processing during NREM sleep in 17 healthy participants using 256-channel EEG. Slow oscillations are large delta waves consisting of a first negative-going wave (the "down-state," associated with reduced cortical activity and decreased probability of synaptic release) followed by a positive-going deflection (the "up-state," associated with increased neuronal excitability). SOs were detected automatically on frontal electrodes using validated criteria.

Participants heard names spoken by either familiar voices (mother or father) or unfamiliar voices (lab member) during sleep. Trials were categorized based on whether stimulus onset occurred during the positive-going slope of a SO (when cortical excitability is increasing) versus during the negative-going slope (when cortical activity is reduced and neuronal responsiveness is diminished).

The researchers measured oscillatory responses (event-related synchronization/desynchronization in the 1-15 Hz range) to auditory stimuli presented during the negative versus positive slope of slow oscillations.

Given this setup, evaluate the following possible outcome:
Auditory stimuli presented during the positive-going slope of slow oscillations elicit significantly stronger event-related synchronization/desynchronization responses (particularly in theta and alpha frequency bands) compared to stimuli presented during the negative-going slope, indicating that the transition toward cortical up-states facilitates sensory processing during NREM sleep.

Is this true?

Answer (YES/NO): YES